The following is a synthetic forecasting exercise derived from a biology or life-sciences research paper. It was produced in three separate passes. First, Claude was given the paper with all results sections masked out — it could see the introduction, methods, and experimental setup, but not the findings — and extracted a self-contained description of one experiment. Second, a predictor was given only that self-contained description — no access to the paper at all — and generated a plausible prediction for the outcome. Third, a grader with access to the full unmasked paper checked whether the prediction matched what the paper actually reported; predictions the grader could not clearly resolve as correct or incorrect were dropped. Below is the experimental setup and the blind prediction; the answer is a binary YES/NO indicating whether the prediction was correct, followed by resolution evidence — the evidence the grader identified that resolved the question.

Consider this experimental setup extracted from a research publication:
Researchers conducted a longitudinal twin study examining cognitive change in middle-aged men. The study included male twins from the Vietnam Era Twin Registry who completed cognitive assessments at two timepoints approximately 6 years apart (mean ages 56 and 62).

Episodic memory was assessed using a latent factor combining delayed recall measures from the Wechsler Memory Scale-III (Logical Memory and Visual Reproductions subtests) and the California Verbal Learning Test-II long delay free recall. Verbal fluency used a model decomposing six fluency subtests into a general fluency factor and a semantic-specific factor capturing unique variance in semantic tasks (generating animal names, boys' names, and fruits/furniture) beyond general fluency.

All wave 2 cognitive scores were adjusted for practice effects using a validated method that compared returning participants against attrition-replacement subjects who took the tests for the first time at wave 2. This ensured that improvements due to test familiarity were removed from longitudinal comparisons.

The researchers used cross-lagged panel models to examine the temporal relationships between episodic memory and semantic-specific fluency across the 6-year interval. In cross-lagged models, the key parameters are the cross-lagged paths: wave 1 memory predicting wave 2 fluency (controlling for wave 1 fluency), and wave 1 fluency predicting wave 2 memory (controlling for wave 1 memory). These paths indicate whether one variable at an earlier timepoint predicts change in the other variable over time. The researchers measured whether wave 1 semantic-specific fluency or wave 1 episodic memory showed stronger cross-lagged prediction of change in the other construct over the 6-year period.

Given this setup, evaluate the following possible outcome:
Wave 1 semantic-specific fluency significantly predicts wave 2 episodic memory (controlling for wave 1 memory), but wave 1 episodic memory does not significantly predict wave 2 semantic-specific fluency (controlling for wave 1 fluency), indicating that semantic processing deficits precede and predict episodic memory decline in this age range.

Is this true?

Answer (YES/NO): YES